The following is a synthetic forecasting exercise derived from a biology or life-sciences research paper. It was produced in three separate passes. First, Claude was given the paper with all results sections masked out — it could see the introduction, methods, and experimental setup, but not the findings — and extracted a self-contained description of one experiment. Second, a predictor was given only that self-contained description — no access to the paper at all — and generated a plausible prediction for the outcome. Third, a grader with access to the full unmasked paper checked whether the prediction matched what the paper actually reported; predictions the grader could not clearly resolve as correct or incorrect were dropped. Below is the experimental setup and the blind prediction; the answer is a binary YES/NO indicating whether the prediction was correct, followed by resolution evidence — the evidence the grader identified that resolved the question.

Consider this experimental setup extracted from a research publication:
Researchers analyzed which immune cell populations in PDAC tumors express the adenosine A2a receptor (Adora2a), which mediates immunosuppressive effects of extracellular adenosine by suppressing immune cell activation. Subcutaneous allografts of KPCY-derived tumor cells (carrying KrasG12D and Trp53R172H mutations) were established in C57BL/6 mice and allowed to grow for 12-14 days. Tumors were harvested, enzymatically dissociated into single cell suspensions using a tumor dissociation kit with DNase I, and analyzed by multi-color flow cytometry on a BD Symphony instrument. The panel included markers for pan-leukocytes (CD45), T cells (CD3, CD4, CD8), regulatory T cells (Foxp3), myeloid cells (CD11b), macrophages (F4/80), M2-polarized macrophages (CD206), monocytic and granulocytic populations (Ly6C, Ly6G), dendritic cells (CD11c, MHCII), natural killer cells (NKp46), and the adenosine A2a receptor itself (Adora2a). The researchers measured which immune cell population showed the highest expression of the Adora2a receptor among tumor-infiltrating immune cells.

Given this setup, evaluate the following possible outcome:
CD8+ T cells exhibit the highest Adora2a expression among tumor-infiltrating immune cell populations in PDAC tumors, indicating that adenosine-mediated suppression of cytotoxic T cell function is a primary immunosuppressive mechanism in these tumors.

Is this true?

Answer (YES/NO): NO